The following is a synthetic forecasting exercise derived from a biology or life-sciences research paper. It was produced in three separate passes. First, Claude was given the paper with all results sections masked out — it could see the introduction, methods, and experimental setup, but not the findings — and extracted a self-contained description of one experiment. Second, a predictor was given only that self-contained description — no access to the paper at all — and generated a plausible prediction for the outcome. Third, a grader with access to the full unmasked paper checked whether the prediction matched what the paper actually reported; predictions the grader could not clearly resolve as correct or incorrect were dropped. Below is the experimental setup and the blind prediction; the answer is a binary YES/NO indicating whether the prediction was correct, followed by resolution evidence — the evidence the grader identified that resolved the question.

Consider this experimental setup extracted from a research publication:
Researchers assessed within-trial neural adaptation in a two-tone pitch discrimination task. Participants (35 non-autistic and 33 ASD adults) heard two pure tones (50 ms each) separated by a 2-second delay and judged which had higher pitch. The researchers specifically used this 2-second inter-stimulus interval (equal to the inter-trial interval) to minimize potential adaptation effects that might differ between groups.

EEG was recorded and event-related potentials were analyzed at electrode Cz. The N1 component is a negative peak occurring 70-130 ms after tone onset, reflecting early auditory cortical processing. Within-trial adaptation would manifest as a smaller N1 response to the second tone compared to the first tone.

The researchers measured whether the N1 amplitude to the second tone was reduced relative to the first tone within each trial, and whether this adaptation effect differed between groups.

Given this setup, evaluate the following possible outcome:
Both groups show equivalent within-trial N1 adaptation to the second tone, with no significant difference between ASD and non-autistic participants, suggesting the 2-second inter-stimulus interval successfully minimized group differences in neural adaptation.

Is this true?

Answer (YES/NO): YES